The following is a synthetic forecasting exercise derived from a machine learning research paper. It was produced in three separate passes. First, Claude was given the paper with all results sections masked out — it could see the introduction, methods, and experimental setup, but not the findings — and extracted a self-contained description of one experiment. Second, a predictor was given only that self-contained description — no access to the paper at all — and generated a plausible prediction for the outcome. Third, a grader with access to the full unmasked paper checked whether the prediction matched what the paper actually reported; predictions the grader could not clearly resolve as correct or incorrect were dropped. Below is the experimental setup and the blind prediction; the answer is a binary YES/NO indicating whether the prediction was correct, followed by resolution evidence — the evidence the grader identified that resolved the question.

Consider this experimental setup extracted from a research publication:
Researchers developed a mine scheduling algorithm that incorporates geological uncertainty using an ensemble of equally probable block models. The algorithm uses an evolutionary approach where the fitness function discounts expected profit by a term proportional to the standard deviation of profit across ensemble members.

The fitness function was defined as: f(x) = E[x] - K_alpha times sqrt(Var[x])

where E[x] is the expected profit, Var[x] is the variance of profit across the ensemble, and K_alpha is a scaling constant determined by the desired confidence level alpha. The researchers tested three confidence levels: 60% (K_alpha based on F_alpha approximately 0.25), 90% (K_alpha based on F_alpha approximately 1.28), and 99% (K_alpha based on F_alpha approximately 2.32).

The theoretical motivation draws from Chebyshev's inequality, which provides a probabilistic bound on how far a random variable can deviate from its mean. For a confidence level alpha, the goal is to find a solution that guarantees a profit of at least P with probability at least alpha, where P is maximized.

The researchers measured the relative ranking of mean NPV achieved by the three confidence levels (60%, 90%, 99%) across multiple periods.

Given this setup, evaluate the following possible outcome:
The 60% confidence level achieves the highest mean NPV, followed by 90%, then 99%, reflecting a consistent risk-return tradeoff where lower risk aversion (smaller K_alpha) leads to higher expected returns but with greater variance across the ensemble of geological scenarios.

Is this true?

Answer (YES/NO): NO